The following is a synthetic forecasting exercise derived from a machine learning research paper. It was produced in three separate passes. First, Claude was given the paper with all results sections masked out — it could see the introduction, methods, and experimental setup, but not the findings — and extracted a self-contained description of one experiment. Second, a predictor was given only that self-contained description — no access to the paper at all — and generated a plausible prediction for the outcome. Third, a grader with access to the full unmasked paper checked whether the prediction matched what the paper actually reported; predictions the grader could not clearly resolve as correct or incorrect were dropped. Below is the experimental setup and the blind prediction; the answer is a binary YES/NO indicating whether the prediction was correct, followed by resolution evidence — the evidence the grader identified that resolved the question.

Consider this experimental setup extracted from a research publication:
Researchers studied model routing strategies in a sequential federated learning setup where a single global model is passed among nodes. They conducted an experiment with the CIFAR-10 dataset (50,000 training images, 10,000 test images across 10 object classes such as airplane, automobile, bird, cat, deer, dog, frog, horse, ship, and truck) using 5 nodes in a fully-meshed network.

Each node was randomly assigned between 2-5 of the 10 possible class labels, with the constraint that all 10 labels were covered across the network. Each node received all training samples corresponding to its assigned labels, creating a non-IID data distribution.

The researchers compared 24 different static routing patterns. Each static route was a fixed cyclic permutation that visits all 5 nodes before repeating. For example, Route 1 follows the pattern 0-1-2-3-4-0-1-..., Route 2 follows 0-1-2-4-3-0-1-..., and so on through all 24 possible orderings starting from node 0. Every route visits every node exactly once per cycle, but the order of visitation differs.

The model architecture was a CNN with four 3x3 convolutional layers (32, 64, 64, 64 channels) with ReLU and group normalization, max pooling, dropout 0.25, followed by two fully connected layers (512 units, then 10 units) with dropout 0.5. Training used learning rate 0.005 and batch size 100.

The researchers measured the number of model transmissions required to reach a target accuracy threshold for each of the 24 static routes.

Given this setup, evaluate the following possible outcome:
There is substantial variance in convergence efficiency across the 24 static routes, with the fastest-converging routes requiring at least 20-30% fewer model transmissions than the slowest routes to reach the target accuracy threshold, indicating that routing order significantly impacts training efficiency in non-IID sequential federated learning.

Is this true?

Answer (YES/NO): NO